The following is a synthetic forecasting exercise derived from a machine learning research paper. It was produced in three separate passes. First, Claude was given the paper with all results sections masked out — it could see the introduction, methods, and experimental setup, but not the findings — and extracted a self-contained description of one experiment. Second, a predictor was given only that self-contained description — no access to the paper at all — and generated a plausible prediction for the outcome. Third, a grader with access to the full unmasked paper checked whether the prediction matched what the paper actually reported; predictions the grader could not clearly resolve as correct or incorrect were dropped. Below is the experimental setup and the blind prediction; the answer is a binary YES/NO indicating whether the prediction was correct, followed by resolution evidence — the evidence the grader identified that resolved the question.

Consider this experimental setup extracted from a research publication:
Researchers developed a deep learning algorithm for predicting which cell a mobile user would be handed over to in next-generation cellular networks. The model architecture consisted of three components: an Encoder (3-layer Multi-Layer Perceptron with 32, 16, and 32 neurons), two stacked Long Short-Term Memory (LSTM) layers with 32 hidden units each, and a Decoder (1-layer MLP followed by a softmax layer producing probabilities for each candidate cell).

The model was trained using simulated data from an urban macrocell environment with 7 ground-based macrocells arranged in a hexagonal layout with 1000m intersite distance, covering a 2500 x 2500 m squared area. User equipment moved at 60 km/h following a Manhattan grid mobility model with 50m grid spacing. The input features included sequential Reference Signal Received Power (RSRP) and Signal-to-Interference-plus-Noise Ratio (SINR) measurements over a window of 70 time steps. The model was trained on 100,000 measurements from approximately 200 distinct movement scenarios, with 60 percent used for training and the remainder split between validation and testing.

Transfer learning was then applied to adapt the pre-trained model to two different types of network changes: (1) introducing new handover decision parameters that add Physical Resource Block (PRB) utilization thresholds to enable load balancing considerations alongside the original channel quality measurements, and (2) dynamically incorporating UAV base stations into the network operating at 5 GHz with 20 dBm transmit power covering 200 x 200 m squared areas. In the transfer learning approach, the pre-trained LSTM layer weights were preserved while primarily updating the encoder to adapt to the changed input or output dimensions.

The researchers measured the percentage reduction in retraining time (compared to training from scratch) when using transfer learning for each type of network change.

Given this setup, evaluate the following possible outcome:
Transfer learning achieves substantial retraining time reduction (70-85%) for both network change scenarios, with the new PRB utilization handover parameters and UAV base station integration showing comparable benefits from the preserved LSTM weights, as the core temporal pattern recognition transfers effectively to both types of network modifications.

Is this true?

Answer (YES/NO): NO